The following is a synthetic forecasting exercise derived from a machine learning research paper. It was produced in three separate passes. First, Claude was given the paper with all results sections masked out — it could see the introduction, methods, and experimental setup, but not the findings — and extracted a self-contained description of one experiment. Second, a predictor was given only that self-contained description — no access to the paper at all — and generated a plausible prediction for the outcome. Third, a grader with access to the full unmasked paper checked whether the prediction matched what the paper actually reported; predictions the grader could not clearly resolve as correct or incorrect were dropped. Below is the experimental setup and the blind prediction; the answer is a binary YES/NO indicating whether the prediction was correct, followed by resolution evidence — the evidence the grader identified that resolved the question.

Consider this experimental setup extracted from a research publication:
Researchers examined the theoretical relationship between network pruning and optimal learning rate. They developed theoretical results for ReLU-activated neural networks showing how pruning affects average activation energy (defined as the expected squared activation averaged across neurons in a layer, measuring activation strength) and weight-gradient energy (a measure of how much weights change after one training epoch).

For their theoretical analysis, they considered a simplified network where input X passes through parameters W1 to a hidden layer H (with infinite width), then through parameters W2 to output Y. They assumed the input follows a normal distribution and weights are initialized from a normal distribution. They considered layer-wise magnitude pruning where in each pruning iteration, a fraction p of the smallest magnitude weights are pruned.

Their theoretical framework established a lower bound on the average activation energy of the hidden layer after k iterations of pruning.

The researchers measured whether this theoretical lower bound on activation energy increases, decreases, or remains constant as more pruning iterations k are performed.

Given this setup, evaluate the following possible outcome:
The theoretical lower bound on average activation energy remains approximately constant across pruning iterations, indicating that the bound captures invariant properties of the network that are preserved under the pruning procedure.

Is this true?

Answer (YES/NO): NO